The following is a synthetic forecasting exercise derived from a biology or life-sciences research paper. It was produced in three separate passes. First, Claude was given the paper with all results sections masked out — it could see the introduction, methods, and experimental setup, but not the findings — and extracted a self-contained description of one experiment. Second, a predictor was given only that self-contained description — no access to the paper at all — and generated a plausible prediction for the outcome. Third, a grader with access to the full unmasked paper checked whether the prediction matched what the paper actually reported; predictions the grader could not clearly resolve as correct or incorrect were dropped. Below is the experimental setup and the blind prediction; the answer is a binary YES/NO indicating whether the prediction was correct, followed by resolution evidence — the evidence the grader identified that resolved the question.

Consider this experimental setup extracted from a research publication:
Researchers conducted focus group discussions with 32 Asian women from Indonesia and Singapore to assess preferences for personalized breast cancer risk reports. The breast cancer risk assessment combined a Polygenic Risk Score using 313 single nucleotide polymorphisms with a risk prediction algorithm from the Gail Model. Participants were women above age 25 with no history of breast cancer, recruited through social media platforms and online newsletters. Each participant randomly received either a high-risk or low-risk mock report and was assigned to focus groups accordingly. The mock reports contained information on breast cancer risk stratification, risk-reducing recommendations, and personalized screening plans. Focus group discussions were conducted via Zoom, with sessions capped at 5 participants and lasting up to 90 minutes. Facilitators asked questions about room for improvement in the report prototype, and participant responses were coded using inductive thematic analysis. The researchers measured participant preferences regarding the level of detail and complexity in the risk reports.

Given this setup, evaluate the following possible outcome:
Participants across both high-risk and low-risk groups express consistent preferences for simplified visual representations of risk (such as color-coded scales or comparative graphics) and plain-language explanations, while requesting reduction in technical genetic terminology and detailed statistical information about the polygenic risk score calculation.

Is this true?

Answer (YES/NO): NO